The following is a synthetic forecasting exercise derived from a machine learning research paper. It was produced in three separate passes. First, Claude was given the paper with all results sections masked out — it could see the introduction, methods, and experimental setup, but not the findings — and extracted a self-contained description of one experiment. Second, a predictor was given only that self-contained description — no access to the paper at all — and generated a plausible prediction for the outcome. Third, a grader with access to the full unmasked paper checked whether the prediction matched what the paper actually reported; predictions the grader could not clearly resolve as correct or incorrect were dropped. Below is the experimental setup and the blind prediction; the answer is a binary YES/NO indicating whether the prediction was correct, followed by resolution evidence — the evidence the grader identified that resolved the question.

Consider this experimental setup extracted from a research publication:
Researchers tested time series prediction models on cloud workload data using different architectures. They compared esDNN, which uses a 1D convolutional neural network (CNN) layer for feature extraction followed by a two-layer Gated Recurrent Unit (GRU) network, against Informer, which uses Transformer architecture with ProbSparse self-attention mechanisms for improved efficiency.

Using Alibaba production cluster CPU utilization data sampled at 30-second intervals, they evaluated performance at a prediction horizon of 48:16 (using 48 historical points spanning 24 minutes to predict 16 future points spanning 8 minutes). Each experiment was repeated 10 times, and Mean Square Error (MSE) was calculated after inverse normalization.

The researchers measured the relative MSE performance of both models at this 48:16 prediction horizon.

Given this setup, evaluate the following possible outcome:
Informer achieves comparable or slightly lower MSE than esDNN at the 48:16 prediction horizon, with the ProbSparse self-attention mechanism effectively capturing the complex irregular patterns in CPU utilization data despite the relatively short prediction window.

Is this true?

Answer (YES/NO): YES